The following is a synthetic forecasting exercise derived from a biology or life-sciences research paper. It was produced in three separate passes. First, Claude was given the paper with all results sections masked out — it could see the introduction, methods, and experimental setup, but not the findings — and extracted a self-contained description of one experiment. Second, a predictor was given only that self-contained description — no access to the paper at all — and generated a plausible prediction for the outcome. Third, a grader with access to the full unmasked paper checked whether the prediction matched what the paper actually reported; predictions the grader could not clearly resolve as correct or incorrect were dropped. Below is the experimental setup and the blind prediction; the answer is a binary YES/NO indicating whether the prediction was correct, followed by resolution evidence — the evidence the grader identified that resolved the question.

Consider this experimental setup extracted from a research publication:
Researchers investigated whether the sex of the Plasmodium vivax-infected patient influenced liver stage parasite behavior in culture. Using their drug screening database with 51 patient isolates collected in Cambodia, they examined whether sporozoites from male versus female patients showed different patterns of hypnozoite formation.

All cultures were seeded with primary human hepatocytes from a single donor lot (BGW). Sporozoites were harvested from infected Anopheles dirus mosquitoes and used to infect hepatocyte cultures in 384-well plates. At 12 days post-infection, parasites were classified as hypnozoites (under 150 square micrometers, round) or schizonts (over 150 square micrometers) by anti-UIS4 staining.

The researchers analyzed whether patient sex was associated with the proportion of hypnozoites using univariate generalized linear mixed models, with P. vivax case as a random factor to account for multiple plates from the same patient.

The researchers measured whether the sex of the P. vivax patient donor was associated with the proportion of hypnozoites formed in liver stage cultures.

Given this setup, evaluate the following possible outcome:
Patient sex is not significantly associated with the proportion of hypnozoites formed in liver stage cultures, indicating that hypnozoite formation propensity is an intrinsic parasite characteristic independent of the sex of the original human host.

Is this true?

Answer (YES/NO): YES